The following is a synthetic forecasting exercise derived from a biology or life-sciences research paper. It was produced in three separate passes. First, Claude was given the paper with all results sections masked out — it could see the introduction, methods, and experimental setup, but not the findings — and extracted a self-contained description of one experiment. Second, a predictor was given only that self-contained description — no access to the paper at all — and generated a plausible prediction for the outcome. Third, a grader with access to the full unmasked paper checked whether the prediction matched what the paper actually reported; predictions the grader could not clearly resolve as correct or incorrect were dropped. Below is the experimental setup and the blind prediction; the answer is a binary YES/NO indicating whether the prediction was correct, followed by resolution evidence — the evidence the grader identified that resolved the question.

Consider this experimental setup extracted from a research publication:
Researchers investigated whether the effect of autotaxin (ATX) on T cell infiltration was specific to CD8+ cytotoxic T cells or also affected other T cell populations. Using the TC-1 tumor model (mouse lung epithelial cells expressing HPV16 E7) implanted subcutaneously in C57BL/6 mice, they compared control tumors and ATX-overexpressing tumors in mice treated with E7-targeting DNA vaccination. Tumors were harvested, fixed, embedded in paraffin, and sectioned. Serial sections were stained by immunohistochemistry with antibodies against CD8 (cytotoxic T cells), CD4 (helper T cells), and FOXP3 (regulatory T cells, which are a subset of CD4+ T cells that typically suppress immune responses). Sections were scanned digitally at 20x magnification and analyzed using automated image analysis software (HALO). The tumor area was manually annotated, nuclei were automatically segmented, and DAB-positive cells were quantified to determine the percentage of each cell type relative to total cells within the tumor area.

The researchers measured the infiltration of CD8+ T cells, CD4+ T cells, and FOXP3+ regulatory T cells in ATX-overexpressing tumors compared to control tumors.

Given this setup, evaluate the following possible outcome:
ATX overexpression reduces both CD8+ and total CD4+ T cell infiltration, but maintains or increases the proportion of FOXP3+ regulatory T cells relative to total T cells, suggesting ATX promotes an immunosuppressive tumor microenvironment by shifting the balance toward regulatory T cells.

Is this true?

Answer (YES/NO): NO